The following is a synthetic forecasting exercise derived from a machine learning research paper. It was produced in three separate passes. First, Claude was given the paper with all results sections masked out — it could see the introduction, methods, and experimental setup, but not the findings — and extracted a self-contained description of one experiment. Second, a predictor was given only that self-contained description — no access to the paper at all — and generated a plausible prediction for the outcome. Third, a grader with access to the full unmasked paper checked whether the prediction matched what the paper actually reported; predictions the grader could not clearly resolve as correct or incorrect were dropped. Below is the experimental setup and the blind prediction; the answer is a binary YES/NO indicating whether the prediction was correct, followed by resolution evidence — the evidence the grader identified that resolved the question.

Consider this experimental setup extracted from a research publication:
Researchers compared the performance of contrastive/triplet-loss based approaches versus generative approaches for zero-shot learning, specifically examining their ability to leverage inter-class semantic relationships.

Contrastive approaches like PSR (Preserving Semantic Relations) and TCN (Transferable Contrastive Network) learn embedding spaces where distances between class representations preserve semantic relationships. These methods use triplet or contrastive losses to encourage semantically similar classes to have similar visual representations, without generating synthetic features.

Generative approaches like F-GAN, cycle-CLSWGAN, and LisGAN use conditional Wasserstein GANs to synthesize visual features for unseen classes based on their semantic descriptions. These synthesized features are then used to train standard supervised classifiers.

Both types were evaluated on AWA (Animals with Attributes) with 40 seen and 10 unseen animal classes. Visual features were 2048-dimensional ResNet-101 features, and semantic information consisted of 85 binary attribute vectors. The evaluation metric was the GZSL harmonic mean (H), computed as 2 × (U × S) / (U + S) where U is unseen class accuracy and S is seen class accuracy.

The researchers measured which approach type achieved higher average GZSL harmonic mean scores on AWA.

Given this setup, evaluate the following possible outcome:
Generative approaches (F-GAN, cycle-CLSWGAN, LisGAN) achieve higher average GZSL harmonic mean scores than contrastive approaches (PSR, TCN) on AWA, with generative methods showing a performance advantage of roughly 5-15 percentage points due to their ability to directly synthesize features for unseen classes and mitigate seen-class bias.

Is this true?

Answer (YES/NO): YES